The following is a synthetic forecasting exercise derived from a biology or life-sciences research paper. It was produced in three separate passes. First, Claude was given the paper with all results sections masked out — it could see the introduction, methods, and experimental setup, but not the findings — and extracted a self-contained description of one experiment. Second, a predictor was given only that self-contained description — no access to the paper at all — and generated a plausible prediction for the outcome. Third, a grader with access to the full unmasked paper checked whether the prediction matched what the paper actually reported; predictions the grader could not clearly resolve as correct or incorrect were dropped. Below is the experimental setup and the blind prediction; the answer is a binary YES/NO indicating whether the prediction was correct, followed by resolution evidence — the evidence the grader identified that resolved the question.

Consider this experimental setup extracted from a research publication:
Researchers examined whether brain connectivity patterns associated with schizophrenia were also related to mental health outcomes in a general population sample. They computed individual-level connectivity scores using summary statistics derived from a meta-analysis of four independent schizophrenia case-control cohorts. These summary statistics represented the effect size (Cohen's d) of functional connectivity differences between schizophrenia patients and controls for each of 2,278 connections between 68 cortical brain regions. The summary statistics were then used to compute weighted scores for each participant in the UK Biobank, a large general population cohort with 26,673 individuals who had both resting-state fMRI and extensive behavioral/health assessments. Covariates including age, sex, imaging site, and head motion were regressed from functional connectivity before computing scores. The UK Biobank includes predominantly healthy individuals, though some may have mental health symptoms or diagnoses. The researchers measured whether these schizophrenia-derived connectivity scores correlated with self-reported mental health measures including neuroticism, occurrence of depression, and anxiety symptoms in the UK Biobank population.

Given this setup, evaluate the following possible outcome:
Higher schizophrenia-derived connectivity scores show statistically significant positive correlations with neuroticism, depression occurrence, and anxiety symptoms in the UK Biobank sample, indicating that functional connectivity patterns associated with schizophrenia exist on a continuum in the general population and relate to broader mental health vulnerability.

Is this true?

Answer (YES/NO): NO